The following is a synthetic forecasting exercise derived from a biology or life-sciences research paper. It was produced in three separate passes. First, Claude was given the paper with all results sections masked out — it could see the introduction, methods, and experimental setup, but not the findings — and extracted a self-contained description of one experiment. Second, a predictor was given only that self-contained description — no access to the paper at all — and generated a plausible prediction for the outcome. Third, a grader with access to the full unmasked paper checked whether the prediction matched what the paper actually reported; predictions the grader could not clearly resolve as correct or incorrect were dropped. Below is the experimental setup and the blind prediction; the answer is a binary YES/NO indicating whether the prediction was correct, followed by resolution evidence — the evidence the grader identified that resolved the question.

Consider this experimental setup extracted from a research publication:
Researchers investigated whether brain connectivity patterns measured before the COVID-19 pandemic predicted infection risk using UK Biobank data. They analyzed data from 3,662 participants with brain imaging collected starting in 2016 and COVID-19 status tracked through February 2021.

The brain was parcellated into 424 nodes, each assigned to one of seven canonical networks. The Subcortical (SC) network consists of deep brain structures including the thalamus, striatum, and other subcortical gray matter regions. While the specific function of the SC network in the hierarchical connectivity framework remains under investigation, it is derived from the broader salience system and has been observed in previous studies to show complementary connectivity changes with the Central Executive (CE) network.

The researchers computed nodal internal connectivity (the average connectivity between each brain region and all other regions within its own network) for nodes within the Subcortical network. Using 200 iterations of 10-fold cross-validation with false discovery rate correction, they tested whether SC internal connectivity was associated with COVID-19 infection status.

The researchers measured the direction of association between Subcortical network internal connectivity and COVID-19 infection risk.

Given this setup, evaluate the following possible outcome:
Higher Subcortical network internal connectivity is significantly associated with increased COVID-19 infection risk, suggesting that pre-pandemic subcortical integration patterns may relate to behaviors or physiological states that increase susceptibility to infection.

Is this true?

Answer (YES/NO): YES